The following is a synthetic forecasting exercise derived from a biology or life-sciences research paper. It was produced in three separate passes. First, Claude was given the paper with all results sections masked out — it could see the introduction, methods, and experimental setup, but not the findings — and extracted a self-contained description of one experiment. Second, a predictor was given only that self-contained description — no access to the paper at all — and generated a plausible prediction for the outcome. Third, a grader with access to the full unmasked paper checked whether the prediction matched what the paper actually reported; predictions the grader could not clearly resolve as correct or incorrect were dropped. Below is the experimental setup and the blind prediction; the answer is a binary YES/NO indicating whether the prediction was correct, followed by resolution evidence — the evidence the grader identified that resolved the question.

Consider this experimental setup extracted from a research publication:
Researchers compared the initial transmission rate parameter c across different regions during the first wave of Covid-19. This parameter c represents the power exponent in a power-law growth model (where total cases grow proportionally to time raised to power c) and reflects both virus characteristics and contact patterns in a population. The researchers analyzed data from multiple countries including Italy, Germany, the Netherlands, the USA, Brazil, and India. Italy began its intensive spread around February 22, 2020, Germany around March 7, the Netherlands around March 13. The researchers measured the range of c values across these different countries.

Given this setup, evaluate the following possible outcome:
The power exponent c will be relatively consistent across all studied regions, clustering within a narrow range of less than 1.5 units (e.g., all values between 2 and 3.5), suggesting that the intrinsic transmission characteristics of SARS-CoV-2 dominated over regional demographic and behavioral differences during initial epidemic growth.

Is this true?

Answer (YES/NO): NO